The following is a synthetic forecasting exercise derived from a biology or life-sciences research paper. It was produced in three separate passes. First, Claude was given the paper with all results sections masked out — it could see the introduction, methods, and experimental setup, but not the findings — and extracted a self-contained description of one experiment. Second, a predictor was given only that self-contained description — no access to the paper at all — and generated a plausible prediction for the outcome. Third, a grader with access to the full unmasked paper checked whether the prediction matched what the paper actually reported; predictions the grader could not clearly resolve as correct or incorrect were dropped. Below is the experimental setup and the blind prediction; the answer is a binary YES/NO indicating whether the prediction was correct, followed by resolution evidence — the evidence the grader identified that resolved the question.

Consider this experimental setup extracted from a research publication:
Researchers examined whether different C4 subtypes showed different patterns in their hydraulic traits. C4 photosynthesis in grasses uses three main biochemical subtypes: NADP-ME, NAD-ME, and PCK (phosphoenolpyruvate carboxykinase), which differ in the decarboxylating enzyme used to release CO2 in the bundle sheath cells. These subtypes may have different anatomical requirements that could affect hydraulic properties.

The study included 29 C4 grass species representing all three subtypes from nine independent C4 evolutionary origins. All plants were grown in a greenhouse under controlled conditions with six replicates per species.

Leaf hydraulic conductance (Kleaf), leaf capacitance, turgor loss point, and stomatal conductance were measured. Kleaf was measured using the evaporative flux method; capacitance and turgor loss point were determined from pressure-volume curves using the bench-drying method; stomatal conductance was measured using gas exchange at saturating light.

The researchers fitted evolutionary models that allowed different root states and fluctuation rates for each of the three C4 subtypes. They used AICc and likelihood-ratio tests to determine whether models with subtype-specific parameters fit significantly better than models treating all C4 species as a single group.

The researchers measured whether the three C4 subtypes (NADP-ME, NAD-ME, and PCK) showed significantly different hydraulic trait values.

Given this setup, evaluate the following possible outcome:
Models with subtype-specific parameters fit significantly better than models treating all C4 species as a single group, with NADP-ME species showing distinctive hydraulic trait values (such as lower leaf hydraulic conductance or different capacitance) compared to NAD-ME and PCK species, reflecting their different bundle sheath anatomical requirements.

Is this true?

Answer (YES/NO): NO